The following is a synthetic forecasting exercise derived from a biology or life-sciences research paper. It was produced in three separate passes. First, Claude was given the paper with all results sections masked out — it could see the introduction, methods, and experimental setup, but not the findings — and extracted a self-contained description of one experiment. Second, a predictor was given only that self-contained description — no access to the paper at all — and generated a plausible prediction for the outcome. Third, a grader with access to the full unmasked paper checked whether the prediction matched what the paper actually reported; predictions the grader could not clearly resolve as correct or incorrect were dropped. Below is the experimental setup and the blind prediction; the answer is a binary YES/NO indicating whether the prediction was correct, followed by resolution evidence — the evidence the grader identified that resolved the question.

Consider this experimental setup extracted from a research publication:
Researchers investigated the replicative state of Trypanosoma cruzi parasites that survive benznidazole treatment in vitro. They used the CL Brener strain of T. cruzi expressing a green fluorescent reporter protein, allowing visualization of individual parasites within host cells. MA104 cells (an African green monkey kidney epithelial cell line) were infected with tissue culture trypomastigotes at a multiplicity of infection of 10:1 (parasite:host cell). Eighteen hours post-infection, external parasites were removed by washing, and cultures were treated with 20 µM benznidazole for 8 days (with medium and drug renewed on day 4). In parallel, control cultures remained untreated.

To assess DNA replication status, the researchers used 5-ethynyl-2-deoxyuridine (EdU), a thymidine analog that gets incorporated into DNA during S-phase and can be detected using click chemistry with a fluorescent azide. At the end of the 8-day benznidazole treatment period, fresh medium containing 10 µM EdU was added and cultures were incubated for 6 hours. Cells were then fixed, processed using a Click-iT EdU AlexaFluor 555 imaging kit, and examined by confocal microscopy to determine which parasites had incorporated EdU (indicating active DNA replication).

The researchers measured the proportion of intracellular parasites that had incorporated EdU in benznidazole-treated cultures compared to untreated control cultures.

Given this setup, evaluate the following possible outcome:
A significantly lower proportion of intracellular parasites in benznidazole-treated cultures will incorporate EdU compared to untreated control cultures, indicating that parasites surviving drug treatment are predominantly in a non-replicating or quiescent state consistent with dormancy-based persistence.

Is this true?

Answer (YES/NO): YES